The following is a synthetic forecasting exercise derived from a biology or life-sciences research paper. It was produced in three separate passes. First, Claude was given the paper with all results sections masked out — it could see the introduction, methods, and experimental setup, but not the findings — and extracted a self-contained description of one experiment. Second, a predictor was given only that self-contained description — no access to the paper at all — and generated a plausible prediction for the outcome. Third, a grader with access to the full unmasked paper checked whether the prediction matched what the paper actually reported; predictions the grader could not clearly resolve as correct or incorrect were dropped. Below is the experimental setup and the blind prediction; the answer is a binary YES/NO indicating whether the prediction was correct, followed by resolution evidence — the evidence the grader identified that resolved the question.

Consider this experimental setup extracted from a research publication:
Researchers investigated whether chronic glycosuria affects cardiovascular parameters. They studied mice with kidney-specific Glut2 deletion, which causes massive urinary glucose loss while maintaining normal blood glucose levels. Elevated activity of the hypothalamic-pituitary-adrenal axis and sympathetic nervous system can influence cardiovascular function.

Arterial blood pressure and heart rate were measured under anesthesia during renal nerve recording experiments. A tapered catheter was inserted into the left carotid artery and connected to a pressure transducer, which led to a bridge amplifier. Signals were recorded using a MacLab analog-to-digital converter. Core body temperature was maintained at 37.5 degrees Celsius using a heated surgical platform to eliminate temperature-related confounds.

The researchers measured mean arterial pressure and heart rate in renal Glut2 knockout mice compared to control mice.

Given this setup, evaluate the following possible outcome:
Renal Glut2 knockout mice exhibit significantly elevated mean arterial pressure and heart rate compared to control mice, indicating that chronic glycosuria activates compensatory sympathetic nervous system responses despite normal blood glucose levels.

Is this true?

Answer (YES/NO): NO